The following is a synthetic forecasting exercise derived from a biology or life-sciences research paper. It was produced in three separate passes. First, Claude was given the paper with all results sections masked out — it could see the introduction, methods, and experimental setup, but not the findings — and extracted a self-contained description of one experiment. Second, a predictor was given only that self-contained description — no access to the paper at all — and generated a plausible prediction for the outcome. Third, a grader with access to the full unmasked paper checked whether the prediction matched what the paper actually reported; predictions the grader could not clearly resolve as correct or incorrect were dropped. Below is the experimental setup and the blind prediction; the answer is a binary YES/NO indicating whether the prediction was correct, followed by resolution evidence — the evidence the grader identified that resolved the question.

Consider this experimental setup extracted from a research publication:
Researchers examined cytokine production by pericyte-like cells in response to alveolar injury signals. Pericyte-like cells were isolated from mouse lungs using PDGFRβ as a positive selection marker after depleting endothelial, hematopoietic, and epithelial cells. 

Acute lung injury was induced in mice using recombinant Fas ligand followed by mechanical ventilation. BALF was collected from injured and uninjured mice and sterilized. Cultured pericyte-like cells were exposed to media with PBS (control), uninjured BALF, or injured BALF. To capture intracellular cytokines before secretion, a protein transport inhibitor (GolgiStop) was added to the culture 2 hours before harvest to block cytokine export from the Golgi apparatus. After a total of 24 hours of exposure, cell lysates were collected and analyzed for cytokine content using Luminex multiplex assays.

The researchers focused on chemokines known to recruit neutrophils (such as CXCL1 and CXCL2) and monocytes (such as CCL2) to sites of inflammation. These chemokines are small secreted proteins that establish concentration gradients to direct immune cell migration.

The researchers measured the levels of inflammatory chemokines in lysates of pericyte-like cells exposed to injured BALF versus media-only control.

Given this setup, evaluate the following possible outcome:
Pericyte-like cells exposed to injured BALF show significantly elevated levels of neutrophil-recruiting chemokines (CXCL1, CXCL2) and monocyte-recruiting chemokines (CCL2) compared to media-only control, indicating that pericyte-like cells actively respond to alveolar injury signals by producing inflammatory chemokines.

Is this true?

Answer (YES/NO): YES